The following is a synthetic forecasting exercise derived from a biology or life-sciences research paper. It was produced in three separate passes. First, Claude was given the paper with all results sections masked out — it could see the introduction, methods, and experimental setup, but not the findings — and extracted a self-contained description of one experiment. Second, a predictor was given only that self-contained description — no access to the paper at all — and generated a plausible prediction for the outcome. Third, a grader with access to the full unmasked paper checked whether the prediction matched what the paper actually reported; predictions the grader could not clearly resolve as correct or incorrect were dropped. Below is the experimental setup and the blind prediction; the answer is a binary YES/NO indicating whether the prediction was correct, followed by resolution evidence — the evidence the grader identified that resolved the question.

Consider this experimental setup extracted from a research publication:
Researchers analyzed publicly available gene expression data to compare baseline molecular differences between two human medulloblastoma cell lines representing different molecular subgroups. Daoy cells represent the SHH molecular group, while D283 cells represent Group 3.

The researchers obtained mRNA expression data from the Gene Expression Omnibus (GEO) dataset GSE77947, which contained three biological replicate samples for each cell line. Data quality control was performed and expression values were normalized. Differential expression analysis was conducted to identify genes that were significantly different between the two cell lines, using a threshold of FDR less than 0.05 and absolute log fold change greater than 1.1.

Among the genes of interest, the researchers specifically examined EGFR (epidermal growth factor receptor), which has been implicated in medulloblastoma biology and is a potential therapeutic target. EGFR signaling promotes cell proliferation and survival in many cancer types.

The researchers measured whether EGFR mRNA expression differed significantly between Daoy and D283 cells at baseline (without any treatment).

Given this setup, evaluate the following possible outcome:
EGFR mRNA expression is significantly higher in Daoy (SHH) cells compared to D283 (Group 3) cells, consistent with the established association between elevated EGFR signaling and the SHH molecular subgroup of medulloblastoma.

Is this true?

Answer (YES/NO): YES